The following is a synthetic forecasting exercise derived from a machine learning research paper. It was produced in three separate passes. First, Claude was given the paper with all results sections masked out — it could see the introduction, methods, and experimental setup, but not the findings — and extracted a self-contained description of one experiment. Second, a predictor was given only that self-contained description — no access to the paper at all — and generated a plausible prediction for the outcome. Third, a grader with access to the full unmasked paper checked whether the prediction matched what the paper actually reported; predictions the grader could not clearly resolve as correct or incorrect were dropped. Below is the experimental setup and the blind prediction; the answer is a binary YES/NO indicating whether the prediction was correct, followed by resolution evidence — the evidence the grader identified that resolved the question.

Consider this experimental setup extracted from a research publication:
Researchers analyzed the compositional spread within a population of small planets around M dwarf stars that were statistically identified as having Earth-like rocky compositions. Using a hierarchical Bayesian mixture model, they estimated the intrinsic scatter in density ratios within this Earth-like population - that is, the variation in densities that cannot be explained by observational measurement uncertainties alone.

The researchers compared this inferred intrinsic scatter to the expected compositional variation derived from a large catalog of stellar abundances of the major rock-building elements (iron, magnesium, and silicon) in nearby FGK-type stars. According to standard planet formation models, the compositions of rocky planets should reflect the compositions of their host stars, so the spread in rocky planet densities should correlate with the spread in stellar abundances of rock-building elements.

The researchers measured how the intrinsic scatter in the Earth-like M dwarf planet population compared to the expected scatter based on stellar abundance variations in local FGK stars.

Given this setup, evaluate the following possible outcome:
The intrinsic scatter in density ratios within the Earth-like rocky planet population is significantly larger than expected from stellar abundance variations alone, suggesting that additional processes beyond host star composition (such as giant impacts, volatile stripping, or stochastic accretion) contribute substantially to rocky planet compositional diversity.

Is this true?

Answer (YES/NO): NO